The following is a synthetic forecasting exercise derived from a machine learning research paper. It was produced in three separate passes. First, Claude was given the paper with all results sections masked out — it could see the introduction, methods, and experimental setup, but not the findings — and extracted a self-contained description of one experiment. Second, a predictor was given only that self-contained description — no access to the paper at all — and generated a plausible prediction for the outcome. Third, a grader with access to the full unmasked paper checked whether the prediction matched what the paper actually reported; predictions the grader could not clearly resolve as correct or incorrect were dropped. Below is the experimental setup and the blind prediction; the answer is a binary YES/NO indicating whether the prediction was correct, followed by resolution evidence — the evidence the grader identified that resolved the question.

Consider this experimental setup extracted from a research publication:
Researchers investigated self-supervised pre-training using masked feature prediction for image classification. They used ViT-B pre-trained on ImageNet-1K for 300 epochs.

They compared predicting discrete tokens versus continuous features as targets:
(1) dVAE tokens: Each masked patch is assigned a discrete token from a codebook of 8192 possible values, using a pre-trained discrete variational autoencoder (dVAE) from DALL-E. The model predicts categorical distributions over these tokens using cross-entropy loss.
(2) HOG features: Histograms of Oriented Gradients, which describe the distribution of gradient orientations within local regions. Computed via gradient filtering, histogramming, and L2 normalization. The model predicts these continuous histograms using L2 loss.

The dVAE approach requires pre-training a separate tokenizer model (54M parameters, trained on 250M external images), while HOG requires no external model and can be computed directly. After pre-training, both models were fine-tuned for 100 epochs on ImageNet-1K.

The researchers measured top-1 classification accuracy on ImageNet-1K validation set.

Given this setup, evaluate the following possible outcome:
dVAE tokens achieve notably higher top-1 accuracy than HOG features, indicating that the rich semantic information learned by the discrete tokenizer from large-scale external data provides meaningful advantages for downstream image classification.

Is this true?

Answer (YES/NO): NO